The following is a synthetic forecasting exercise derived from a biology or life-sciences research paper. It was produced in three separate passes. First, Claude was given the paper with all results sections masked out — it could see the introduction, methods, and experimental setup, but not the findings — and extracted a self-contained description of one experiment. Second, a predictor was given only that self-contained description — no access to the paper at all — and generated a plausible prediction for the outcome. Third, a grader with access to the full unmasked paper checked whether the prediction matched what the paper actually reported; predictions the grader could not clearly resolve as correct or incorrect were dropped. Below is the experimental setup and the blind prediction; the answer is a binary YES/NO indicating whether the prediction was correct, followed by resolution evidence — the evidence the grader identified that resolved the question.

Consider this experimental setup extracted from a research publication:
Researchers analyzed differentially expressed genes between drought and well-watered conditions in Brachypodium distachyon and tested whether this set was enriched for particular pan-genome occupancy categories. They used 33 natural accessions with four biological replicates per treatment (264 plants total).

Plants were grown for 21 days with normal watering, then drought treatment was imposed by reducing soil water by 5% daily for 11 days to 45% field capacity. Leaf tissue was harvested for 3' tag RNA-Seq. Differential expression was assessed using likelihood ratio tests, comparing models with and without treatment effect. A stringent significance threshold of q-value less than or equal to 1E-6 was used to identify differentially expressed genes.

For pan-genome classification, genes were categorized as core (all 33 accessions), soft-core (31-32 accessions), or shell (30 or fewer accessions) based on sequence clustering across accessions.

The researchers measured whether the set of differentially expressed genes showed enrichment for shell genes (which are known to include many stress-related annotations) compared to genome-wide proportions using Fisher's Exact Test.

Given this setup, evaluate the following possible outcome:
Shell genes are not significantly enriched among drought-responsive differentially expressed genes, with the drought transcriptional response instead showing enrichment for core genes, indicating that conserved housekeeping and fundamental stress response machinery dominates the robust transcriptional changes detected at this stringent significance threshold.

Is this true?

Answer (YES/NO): NO